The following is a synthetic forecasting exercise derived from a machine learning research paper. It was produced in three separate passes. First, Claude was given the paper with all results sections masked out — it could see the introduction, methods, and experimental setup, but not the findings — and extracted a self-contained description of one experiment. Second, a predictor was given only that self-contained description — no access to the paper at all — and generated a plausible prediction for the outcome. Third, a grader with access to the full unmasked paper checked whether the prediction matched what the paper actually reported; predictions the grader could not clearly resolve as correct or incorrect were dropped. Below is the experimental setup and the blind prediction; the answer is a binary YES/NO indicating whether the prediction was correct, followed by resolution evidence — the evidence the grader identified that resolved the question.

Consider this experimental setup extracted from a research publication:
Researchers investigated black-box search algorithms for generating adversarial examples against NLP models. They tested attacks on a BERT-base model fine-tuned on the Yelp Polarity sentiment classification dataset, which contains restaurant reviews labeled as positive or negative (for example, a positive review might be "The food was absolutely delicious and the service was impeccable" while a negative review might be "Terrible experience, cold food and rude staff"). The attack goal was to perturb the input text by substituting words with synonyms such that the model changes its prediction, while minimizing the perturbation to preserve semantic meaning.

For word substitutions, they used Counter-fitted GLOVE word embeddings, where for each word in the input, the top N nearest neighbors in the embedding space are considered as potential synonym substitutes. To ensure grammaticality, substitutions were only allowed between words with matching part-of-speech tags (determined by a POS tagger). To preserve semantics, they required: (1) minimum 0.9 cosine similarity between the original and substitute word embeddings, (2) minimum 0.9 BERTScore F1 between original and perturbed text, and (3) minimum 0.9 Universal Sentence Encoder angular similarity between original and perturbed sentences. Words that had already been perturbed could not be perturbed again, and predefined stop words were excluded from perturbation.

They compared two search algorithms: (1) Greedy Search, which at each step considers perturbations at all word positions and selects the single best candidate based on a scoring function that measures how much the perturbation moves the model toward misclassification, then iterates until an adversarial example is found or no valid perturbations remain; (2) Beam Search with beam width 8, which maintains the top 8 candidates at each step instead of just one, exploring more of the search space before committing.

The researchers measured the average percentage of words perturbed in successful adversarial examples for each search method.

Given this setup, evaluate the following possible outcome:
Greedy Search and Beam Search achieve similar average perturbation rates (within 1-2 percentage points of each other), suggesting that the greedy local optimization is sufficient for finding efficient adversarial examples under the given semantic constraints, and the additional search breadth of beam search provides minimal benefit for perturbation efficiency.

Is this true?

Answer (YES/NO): YES